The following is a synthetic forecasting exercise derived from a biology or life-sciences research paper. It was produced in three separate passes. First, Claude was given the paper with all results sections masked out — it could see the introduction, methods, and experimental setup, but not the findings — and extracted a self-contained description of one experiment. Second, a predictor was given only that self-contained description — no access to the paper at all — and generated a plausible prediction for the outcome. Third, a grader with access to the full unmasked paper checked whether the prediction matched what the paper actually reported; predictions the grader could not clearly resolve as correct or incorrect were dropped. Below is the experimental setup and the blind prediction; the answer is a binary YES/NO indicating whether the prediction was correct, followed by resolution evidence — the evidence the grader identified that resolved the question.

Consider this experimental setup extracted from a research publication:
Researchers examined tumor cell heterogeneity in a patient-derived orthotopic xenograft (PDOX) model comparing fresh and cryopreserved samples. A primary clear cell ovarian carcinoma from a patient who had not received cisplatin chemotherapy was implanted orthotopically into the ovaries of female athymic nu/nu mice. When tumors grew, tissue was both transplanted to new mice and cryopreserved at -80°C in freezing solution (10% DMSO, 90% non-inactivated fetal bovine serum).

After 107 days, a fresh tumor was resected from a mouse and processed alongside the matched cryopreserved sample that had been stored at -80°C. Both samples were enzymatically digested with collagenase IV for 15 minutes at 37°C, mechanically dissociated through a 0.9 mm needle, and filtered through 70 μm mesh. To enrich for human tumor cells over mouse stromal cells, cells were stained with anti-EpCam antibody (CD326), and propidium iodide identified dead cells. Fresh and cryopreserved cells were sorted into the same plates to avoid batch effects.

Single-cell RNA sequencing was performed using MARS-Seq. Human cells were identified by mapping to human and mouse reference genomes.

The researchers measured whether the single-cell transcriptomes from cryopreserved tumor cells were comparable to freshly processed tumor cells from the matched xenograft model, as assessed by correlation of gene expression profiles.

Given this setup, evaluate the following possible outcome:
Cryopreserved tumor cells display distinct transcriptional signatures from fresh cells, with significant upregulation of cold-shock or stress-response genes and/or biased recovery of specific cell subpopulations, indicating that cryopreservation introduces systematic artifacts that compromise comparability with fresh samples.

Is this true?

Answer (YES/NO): NO